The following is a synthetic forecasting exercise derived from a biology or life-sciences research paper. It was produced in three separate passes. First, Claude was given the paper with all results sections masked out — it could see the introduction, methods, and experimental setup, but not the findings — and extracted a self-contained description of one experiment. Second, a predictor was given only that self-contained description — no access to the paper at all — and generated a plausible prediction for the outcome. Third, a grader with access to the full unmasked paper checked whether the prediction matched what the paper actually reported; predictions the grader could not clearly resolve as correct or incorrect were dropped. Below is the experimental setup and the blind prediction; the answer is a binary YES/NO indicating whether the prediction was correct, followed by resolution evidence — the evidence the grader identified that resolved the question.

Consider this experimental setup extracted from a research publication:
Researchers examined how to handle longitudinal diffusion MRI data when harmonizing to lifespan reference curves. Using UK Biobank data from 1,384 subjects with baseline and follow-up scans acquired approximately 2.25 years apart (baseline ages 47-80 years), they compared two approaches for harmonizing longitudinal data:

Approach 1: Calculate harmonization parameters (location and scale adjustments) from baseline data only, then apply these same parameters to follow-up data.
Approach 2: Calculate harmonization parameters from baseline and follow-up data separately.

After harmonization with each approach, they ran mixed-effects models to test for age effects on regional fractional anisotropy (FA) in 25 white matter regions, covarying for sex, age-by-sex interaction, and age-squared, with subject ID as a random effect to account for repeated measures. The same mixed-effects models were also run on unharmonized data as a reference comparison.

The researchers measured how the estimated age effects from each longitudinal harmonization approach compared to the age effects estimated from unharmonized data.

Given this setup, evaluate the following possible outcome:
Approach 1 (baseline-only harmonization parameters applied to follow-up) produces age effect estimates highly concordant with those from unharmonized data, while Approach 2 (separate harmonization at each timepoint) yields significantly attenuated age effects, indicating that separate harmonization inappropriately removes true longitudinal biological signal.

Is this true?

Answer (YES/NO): NO